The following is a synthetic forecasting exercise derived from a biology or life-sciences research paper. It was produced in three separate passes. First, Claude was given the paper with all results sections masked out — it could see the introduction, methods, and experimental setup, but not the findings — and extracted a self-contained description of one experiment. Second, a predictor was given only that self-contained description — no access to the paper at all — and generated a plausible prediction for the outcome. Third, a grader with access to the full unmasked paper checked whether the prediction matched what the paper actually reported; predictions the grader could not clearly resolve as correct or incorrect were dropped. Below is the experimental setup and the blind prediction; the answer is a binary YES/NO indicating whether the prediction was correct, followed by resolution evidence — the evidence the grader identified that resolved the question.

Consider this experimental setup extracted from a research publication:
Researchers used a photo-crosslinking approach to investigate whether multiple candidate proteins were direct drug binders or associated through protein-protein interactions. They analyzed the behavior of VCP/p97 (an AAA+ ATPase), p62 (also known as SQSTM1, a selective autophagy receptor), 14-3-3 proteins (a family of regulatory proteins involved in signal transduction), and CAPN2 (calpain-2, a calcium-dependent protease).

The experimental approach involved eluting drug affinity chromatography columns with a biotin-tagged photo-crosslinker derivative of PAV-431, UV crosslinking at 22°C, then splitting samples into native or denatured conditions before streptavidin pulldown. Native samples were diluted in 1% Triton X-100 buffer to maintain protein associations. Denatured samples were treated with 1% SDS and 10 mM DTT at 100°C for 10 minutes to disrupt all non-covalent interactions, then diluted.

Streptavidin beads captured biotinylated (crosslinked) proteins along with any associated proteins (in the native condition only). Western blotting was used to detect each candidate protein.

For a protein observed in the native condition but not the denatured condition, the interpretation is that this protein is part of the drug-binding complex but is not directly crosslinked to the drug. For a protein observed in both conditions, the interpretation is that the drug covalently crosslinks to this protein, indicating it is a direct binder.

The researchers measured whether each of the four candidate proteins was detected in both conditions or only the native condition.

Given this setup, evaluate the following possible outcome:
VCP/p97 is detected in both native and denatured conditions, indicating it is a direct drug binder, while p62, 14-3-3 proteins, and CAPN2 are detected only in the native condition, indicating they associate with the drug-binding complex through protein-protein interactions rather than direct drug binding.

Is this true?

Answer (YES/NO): NO